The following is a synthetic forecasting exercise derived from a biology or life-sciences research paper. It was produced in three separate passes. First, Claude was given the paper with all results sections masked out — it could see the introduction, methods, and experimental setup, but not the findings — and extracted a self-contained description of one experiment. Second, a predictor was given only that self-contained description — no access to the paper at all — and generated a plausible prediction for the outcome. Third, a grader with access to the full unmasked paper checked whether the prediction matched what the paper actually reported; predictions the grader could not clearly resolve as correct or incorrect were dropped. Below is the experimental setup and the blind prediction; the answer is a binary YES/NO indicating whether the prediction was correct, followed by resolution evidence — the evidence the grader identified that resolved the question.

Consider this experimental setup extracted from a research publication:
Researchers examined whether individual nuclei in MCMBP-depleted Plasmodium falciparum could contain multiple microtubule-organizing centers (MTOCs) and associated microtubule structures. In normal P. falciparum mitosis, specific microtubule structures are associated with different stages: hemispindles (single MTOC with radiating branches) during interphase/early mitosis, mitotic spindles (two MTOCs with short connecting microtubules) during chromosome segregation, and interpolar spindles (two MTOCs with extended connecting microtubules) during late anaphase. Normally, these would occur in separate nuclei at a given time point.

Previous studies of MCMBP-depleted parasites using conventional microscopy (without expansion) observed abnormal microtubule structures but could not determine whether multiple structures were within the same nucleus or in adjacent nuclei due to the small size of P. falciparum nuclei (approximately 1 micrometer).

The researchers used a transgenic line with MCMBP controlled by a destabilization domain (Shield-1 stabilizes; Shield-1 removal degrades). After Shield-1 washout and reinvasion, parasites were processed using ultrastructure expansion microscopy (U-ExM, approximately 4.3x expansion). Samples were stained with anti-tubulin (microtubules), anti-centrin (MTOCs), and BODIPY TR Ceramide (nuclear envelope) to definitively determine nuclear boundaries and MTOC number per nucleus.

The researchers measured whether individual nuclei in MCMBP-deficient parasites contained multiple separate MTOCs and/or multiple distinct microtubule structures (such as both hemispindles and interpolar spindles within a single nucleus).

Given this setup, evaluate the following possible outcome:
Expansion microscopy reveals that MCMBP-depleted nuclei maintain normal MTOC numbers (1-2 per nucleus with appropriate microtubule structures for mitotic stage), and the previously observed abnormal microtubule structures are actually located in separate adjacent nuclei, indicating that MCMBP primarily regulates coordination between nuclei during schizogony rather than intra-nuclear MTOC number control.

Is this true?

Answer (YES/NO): NO